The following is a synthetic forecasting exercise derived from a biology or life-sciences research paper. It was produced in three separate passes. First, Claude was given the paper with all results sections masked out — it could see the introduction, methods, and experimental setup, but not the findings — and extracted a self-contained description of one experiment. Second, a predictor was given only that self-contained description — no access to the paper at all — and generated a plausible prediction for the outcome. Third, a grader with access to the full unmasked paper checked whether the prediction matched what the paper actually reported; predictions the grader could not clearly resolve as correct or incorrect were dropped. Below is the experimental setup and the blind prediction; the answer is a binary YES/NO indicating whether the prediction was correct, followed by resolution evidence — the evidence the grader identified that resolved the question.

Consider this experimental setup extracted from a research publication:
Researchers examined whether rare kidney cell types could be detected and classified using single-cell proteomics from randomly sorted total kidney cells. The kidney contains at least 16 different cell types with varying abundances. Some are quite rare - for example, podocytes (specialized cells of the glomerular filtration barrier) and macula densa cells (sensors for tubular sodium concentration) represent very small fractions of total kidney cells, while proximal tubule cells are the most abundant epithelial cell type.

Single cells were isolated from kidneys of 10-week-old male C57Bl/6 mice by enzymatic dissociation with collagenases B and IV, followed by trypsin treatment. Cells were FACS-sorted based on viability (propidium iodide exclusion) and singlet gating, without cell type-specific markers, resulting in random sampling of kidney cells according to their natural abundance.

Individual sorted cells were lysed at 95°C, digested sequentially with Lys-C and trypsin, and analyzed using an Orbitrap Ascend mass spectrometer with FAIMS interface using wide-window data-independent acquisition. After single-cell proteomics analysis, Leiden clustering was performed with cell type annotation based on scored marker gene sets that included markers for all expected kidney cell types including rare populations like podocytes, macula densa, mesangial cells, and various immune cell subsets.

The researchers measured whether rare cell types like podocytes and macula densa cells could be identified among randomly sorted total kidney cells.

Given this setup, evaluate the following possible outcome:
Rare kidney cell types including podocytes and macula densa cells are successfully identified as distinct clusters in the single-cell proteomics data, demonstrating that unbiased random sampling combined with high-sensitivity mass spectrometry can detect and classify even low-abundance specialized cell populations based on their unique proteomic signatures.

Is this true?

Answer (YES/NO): NO